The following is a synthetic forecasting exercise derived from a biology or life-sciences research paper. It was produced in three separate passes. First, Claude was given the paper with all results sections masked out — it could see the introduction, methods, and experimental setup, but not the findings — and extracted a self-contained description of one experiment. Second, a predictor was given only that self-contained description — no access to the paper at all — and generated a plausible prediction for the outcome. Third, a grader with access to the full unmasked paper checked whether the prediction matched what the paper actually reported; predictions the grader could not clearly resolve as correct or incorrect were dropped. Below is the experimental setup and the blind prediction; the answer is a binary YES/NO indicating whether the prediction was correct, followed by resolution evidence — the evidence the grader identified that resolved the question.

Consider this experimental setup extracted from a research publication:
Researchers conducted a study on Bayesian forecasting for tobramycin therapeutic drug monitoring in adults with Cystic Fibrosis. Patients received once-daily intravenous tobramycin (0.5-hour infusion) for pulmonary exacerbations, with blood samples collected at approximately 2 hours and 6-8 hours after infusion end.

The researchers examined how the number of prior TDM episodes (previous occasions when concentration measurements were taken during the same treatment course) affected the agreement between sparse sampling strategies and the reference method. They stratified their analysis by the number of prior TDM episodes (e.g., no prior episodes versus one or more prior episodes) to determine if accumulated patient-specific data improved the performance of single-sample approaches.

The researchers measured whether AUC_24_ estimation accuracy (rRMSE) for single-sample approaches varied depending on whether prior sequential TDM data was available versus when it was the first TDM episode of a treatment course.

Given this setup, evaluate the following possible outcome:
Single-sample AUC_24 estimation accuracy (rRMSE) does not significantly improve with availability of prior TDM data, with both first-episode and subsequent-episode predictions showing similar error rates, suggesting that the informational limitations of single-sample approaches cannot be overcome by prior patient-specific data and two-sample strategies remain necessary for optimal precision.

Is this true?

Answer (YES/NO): NO